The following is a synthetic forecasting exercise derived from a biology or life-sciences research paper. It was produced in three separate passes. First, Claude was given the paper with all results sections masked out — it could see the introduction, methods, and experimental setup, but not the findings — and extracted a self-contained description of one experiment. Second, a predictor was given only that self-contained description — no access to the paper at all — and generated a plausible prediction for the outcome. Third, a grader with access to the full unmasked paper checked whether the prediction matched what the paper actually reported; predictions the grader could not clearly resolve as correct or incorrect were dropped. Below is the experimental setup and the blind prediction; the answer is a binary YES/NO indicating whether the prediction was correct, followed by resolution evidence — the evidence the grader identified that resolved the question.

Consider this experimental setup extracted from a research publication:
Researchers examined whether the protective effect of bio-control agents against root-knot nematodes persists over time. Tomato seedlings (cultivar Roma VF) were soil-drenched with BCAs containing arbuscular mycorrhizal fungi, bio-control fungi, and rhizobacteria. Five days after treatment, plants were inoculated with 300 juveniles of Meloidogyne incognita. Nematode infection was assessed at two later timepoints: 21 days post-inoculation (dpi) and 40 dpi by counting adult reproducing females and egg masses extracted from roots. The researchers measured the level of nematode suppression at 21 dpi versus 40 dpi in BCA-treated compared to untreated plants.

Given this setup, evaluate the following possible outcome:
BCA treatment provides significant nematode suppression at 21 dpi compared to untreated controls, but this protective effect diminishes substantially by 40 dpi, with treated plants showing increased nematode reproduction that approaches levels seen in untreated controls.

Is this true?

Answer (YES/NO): NO